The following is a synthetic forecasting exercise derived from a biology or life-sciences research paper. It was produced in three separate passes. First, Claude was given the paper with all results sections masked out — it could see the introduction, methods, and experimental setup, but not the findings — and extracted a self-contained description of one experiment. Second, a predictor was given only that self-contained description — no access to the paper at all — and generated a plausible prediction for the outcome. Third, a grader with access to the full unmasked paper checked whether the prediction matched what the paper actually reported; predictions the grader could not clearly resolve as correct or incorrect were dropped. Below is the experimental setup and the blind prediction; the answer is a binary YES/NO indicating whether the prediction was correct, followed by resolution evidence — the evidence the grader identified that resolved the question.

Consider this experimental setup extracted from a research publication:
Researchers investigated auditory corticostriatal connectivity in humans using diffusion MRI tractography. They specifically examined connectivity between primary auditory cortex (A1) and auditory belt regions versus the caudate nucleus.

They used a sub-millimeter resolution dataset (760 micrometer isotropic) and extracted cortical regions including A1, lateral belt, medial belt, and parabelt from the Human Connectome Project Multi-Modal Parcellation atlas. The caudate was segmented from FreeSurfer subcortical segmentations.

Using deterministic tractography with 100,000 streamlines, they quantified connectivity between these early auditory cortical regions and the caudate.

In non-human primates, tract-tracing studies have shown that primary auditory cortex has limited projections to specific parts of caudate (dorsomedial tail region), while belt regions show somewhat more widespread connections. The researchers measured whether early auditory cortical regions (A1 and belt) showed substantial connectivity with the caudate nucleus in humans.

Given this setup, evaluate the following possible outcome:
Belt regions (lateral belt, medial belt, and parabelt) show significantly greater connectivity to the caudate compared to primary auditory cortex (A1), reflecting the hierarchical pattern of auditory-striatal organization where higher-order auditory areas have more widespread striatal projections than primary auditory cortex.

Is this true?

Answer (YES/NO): NO